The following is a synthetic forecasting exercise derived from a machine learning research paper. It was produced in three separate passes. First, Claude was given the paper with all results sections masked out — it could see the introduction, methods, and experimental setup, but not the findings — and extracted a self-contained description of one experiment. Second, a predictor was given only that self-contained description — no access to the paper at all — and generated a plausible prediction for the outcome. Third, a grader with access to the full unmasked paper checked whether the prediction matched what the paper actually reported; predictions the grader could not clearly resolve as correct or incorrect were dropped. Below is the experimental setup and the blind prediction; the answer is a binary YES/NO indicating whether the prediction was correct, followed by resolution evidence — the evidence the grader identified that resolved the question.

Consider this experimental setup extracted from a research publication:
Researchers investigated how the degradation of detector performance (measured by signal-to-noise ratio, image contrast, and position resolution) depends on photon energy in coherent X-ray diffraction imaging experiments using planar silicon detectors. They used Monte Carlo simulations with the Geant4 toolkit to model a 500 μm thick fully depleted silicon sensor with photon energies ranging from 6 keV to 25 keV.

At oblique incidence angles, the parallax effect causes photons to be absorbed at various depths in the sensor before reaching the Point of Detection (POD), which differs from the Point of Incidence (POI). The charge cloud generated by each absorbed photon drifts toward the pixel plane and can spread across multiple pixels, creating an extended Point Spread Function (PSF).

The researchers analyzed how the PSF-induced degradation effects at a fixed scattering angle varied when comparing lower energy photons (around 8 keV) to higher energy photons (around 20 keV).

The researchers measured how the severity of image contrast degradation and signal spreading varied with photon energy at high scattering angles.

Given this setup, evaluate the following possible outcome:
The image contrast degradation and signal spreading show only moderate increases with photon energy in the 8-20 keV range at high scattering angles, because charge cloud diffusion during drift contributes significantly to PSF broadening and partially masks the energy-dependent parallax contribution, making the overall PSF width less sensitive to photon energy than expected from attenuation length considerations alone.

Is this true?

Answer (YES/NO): NO